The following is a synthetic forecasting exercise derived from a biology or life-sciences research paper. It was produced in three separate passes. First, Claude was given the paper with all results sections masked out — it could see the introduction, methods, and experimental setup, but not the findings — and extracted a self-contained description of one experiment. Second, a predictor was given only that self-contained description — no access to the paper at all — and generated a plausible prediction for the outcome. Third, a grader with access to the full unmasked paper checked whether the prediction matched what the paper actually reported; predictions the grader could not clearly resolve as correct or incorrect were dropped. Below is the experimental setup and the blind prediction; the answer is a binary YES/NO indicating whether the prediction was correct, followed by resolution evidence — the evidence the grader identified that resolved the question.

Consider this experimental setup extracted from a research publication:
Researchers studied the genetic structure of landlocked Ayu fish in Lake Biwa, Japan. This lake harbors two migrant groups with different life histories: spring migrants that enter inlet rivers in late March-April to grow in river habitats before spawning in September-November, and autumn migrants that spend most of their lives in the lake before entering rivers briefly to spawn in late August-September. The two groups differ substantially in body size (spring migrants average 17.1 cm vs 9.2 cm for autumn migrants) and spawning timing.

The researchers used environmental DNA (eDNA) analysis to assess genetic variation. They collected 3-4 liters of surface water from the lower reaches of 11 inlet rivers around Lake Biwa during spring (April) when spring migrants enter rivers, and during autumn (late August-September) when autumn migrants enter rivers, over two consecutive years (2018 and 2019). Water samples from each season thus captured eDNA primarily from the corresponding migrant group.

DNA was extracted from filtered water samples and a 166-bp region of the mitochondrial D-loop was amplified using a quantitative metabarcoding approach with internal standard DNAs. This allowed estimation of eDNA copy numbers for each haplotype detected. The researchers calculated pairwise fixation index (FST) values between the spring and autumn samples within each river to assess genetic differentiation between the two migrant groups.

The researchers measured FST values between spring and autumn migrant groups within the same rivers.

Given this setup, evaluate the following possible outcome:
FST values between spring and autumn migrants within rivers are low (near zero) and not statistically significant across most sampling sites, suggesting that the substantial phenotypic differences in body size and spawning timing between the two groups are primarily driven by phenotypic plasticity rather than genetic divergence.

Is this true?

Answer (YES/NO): NO